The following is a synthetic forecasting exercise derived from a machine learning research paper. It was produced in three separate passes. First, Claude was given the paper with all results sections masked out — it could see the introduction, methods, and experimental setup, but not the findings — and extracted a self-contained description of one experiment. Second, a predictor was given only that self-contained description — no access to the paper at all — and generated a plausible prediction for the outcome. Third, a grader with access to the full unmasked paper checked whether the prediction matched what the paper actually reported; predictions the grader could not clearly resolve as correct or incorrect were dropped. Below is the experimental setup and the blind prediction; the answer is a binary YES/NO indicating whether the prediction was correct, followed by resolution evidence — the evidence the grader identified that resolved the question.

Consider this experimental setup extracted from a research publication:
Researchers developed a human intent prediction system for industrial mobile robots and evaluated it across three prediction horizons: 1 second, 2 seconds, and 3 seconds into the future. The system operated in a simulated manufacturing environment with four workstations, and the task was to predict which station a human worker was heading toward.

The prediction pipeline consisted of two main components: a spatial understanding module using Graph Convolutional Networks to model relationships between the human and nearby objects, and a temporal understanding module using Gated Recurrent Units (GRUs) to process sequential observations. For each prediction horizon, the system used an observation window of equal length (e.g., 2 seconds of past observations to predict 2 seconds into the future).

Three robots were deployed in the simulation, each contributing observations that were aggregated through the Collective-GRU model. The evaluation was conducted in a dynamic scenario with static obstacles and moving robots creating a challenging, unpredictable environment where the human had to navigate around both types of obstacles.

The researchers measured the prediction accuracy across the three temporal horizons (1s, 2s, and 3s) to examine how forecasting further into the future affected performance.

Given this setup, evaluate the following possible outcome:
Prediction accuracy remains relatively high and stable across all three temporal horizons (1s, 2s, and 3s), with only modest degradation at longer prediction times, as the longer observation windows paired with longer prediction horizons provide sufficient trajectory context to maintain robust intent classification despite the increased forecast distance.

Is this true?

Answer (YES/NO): NO